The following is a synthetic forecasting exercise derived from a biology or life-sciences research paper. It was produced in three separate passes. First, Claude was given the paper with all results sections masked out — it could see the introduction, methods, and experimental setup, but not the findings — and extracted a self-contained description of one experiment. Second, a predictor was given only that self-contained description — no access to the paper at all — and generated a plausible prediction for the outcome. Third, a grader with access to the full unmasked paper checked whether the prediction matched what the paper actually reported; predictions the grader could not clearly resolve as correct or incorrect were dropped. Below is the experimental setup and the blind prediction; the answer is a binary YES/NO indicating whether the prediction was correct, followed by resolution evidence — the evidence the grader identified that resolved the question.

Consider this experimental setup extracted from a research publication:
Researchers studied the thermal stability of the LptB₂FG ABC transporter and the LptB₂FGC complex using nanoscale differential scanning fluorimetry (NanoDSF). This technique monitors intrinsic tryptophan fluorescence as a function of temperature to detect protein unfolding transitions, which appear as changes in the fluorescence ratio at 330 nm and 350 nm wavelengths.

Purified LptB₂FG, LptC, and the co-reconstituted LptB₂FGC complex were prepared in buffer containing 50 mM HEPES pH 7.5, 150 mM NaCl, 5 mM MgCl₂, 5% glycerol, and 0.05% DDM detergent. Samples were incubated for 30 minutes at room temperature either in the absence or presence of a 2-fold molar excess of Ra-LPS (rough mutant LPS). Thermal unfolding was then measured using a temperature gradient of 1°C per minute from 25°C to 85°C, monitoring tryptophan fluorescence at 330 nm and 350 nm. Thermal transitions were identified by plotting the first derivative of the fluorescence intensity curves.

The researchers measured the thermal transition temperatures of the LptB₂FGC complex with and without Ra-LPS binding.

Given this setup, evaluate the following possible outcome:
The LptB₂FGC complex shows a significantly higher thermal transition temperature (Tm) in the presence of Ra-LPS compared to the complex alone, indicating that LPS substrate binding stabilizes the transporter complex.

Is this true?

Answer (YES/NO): NO